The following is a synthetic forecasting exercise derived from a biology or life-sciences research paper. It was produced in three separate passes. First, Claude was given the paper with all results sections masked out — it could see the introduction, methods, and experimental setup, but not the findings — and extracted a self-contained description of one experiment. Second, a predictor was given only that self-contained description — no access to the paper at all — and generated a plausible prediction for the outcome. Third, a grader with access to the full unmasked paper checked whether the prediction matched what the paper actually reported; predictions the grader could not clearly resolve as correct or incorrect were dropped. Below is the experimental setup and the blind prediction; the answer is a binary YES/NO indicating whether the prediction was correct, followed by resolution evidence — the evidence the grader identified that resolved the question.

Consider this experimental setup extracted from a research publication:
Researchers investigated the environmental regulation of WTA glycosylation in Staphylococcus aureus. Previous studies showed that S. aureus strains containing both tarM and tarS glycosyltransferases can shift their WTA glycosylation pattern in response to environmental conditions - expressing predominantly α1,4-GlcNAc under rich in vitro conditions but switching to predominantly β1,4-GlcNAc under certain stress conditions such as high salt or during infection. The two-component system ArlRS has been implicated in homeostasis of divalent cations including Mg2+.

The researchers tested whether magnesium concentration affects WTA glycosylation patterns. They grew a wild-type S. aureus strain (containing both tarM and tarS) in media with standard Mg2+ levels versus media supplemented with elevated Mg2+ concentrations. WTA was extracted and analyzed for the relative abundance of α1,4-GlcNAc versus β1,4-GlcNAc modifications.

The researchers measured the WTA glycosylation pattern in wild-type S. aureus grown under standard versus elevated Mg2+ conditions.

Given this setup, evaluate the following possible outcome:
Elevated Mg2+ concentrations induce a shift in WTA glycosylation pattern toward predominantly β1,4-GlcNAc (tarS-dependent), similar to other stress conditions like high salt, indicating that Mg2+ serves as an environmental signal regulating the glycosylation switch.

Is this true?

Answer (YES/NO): YES